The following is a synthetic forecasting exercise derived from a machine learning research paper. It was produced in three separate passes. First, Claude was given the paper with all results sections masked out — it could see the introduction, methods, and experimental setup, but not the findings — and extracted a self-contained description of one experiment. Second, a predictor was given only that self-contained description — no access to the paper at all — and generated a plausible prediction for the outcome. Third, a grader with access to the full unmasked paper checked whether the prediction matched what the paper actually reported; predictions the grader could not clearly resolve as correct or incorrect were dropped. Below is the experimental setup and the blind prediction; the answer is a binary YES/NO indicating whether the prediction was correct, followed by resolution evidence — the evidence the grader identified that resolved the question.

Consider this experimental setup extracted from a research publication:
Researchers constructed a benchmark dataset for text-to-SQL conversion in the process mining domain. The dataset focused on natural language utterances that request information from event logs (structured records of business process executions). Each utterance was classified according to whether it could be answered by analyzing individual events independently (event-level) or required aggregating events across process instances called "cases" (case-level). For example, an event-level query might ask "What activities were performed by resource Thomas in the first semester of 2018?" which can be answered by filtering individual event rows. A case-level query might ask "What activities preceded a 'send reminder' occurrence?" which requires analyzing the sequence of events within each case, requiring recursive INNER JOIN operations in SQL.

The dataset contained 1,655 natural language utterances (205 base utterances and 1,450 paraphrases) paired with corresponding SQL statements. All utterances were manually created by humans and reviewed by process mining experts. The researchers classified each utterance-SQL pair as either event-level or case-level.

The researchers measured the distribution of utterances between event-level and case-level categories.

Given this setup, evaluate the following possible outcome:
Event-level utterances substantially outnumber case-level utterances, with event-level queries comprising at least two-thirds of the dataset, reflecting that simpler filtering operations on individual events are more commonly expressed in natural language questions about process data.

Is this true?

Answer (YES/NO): NO